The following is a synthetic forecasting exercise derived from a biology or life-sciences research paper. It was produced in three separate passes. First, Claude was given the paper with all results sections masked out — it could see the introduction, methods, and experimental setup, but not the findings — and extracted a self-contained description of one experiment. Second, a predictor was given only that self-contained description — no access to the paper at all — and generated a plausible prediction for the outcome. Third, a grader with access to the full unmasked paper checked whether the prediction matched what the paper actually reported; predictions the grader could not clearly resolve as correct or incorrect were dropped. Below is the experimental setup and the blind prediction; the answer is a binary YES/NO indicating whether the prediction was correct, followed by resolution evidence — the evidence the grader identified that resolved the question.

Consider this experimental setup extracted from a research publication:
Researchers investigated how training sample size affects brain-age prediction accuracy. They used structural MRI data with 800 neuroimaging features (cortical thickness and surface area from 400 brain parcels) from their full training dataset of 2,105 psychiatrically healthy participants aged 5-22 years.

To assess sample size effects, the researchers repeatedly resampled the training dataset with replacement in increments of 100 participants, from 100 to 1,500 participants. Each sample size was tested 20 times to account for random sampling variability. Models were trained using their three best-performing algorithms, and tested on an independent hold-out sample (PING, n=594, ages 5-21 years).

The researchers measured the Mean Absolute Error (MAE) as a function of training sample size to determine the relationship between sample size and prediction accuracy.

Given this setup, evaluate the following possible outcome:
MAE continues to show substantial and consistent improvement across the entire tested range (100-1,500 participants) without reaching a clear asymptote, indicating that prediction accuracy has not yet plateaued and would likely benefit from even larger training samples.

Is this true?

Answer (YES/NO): NO